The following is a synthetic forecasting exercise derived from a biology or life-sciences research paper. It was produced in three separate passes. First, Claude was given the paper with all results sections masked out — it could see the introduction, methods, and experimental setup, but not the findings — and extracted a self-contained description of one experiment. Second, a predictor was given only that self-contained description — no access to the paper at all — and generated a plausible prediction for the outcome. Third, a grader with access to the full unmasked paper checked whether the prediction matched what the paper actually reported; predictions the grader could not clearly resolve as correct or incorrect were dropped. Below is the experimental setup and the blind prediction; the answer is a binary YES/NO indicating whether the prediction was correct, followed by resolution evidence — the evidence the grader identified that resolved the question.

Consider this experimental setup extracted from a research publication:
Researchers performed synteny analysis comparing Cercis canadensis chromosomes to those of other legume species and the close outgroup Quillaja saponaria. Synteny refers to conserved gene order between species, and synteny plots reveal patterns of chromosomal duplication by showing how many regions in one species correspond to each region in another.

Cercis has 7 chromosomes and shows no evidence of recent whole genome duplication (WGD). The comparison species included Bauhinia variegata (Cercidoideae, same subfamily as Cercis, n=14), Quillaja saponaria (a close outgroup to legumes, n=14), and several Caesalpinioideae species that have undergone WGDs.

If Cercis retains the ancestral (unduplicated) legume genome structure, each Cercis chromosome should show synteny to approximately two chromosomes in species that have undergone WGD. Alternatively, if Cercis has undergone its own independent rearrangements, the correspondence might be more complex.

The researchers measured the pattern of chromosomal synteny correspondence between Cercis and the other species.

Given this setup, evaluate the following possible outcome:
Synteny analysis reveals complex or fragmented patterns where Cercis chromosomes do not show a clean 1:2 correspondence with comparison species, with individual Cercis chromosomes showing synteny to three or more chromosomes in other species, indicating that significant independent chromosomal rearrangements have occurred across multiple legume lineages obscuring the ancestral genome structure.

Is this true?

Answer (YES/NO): NO